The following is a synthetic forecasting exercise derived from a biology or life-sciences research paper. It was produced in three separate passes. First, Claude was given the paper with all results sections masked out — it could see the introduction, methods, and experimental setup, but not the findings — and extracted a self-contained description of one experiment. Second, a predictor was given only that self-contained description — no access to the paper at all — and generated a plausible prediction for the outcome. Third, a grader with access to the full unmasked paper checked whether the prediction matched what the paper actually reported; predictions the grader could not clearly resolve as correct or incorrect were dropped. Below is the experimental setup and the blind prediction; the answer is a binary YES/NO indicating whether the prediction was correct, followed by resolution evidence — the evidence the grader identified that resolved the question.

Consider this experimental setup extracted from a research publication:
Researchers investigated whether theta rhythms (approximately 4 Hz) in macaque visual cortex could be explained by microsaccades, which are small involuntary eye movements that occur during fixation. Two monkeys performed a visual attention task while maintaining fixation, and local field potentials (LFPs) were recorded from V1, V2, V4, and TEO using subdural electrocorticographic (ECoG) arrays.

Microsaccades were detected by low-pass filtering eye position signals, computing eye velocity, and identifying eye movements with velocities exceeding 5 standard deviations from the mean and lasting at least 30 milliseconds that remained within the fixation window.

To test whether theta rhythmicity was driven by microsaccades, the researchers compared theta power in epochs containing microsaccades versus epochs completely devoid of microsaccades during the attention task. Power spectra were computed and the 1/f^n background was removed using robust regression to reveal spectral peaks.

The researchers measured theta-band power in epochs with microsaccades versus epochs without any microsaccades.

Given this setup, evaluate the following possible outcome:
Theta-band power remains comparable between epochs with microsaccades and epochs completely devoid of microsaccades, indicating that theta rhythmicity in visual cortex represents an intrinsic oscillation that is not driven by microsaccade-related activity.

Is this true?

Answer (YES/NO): NO